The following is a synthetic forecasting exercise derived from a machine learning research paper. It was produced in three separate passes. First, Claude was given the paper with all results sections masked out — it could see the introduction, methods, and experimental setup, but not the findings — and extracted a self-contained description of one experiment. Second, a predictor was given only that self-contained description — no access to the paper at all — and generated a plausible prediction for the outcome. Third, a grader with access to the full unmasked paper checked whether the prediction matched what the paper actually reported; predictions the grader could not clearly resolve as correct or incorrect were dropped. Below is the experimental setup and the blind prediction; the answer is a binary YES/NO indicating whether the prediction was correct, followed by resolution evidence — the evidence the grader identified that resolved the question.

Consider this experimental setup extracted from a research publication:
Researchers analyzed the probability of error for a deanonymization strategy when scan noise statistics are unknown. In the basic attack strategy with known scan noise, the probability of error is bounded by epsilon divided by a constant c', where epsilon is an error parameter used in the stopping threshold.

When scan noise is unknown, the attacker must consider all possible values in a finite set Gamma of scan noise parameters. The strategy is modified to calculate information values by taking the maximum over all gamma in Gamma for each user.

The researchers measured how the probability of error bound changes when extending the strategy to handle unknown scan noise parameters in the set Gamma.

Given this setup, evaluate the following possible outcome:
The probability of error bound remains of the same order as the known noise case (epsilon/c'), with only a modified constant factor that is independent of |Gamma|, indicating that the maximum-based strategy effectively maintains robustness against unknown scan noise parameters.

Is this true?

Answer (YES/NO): NO